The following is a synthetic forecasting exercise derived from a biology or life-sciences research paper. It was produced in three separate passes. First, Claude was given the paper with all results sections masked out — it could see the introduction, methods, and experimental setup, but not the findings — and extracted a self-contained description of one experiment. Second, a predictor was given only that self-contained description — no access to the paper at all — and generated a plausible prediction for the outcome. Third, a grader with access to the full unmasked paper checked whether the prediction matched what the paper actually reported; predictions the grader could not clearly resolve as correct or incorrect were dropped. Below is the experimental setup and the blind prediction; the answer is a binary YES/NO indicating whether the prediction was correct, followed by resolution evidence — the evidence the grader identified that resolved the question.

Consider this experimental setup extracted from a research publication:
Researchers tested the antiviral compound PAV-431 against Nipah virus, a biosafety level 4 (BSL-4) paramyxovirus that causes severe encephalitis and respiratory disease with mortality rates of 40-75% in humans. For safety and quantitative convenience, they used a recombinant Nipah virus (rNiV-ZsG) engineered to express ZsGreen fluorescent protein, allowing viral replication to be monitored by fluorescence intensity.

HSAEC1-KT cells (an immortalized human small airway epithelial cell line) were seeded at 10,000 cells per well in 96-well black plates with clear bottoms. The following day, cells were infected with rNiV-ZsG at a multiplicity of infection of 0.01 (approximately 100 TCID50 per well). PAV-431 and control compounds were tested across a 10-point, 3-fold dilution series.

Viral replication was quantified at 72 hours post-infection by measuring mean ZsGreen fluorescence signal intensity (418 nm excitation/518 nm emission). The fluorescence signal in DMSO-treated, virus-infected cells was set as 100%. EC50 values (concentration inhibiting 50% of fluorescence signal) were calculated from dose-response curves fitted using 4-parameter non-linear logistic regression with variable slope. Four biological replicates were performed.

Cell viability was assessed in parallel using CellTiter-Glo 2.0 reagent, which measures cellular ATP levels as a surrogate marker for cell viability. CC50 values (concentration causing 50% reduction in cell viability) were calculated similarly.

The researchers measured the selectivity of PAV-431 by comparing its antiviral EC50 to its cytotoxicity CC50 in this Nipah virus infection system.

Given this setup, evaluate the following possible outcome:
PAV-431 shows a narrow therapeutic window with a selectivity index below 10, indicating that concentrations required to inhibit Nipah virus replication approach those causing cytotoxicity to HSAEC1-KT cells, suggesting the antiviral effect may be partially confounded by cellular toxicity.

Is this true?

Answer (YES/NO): NO